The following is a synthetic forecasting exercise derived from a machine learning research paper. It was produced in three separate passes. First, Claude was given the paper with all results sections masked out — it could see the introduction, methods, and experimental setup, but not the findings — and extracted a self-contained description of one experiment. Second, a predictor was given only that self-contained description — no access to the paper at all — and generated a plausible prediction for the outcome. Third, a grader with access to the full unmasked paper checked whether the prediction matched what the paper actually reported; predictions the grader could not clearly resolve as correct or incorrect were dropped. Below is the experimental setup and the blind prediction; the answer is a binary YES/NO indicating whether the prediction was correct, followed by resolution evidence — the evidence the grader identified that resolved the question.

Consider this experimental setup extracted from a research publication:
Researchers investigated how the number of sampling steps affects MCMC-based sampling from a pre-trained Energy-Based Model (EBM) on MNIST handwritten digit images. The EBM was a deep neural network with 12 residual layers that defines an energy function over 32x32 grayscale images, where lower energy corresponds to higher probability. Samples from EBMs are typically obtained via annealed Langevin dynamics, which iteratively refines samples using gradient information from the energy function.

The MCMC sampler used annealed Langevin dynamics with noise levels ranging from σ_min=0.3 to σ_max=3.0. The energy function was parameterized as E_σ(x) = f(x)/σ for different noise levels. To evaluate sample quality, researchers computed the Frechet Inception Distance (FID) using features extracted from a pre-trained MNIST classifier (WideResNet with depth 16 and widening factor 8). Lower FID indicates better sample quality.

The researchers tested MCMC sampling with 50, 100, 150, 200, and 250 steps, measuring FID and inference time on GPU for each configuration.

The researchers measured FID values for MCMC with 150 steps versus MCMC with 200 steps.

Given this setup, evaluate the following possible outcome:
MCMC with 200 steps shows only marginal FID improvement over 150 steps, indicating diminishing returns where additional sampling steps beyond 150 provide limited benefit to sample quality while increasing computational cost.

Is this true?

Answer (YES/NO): NO